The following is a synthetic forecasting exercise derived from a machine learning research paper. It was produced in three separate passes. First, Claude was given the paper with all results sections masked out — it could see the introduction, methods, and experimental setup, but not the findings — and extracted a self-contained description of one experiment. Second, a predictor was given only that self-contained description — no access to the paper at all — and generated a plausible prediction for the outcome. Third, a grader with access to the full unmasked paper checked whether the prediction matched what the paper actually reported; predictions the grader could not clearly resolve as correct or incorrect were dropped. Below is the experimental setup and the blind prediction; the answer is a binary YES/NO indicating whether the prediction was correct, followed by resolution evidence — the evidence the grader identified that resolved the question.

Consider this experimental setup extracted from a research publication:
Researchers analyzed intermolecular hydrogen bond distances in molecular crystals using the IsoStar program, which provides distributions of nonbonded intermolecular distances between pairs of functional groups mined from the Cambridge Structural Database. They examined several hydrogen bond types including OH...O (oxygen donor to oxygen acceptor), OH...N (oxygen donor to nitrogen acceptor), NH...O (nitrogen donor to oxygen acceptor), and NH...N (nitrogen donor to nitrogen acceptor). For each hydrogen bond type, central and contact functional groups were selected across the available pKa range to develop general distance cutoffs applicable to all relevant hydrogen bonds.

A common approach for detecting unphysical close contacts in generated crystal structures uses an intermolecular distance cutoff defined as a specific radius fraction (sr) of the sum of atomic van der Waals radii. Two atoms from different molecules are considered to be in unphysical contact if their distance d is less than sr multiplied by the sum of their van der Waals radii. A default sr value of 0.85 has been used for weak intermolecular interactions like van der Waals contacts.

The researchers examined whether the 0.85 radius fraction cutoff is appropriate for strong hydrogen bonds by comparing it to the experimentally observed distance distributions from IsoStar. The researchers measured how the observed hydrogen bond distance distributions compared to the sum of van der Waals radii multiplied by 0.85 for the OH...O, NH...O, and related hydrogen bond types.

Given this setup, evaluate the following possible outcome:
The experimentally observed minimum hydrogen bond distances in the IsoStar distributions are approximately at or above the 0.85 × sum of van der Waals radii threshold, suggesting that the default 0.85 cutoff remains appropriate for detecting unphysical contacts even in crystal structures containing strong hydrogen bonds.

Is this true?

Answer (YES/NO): NO